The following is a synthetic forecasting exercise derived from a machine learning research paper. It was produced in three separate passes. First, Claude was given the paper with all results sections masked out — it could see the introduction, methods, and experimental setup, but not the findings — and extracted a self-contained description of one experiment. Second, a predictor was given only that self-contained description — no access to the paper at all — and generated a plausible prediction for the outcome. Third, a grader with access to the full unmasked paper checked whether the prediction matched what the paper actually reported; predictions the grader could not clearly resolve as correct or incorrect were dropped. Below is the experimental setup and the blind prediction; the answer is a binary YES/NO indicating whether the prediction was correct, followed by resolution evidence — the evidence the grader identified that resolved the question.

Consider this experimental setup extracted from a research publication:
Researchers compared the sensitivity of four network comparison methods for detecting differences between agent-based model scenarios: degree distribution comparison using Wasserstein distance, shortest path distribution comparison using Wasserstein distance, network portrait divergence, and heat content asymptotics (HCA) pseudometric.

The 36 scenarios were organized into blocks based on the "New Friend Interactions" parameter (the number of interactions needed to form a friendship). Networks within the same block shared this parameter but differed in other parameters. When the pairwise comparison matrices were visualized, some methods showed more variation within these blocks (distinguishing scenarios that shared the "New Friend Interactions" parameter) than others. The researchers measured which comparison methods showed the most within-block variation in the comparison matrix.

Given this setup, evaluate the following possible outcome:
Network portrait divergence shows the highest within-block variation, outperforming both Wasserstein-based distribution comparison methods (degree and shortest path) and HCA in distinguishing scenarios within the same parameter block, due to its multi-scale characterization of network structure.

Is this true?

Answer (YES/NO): NO